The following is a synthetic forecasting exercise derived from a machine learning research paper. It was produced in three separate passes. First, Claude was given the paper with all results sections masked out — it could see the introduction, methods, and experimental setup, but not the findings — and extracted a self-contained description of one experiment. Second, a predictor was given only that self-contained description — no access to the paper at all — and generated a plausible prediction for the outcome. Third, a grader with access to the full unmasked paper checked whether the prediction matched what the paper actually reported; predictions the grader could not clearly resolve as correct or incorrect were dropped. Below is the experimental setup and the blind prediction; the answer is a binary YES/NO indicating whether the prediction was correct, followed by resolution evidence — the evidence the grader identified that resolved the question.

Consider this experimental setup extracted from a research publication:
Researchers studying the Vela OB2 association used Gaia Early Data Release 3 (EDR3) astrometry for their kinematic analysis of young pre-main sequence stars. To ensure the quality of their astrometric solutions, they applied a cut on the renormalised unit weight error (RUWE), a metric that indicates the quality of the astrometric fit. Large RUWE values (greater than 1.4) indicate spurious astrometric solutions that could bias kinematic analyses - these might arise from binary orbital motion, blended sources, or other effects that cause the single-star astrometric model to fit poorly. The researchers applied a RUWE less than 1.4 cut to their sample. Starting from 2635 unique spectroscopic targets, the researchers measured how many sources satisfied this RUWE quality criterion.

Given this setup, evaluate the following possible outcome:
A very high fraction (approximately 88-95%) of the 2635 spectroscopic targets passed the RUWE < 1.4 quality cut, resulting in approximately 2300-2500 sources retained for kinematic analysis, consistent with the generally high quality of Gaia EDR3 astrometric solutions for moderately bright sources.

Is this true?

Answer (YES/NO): NO